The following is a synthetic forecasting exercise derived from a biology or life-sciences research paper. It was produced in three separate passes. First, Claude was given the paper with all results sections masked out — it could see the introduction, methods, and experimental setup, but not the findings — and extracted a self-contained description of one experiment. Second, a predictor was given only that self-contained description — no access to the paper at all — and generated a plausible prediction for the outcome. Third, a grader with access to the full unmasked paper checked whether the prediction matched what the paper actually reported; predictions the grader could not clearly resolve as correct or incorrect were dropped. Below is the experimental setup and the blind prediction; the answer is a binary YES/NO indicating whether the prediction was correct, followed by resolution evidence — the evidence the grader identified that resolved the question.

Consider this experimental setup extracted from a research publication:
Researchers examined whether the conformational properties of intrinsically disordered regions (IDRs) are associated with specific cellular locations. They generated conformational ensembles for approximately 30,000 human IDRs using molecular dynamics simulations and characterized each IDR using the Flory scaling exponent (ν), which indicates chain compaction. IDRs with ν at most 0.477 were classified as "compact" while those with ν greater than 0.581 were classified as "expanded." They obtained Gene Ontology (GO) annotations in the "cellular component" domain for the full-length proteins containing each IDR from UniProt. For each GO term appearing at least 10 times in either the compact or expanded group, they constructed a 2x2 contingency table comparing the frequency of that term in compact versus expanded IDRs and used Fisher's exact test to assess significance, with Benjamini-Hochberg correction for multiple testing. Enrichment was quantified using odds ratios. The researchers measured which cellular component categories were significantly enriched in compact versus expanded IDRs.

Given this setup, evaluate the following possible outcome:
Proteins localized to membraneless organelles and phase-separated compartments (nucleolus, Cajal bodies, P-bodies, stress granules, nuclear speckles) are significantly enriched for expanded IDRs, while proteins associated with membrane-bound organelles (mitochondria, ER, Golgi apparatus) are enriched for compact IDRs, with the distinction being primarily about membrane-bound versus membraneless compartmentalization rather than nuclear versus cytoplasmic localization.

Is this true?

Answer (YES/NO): NO